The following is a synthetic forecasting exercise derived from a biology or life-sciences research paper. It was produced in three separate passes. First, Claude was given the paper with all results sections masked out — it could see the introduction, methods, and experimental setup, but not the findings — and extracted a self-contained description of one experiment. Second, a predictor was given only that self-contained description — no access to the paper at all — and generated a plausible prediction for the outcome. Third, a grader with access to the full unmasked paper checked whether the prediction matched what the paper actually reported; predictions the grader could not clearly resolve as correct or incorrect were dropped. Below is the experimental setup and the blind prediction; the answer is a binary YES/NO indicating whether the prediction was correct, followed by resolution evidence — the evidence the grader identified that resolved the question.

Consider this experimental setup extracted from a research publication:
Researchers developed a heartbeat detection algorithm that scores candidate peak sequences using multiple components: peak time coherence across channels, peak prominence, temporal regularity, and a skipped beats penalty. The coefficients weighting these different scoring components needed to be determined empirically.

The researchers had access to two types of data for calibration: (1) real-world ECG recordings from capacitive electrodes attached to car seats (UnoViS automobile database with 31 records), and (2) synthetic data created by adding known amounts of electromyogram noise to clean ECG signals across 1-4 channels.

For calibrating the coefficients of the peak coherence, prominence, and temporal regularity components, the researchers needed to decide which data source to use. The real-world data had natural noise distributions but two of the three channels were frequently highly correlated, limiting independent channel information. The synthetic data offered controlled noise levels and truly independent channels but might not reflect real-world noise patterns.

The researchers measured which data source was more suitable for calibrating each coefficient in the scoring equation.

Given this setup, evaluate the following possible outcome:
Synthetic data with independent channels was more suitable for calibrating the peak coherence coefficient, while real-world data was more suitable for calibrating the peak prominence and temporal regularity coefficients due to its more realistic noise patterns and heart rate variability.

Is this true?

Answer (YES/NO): YES